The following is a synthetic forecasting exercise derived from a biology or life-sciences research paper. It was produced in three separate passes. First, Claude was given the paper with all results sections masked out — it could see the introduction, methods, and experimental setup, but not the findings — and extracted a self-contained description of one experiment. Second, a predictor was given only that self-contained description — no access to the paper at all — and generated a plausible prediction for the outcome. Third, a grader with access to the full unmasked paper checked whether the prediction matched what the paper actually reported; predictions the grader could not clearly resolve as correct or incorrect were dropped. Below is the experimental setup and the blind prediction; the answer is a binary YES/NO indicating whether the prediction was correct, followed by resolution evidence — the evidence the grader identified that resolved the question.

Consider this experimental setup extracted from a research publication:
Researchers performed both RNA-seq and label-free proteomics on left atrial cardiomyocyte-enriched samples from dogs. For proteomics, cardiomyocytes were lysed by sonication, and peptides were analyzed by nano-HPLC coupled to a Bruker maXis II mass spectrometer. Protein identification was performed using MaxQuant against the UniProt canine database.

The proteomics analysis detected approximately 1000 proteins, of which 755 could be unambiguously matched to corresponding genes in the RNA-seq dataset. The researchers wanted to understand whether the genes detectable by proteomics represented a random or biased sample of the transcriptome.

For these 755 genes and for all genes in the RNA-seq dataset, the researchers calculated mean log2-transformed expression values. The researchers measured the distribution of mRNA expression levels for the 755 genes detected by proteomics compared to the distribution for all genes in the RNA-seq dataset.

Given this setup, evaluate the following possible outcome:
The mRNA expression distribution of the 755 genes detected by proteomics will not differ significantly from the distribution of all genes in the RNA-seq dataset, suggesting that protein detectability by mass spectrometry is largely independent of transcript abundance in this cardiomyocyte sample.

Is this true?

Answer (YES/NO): NO